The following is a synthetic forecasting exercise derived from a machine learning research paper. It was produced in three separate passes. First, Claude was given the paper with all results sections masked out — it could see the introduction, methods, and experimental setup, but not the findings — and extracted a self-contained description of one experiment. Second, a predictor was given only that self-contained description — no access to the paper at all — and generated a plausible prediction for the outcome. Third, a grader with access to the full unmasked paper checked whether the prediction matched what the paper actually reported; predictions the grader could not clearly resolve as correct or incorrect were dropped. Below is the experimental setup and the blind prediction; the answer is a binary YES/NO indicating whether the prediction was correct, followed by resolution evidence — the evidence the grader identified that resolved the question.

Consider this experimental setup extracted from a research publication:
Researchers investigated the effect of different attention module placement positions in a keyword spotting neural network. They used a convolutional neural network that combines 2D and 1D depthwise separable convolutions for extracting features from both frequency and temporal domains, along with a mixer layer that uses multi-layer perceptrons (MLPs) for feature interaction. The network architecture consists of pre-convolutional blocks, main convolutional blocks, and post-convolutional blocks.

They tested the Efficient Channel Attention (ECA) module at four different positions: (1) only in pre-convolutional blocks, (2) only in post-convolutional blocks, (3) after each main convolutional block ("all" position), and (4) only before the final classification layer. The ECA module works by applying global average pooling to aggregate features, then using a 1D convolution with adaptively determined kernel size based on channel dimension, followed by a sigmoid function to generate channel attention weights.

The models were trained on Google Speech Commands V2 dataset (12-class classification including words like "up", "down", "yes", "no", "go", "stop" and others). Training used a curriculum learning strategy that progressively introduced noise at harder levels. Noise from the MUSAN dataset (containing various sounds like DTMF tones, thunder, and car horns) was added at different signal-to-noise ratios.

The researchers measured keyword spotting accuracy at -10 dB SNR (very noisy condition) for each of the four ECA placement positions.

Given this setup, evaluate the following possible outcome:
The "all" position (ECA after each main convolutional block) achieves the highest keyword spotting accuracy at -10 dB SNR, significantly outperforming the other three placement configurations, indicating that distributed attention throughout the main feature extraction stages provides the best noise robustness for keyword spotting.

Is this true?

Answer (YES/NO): YES